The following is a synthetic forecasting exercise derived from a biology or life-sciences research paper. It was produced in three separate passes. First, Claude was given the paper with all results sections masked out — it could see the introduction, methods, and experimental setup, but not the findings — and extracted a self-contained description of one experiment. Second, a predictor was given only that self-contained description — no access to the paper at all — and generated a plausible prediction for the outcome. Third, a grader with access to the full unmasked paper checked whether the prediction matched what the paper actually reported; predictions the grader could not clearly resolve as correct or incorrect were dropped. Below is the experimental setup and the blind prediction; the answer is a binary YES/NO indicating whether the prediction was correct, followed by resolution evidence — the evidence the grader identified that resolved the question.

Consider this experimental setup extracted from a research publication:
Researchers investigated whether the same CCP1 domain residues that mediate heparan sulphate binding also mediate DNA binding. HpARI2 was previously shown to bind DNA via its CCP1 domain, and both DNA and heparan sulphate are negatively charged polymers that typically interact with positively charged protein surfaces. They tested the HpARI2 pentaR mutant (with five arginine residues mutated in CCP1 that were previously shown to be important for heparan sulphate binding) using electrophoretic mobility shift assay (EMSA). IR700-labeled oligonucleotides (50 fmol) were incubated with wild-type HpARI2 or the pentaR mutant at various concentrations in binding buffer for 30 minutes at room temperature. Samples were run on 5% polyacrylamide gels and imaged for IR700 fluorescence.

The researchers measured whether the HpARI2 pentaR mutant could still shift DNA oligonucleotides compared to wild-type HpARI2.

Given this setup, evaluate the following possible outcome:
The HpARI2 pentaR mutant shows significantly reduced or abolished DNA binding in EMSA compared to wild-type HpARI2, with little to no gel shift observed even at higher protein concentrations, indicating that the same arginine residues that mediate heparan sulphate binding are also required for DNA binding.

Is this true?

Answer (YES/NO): YES